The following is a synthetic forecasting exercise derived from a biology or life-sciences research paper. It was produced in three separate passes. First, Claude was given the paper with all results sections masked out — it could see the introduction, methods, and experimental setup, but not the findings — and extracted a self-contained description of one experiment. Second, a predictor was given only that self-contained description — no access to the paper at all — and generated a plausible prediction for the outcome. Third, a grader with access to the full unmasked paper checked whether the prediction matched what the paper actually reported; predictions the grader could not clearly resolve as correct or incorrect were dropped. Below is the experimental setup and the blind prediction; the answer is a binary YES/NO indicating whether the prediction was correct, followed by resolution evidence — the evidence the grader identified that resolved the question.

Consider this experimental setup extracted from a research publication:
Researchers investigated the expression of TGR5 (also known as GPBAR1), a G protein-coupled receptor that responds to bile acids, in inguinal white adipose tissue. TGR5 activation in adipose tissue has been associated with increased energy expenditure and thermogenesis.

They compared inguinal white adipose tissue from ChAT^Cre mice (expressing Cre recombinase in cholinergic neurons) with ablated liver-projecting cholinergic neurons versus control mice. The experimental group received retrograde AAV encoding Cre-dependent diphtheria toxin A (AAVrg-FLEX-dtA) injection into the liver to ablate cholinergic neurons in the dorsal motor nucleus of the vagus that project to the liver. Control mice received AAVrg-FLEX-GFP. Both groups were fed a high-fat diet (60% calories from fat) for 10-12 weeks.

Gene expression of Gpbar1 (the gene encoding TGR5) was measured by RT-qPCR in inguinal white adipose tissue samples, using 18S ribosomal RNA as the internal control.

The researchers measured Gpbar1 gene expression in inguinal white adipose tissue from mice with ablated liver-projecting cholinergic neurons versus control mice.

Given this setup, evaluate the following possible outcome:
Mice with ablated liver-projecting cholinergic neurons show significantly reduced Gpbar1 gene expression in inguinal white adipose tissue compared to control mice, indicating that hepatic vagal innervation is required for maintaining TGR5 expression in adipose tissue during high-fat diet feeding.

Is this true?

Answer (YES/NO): NO